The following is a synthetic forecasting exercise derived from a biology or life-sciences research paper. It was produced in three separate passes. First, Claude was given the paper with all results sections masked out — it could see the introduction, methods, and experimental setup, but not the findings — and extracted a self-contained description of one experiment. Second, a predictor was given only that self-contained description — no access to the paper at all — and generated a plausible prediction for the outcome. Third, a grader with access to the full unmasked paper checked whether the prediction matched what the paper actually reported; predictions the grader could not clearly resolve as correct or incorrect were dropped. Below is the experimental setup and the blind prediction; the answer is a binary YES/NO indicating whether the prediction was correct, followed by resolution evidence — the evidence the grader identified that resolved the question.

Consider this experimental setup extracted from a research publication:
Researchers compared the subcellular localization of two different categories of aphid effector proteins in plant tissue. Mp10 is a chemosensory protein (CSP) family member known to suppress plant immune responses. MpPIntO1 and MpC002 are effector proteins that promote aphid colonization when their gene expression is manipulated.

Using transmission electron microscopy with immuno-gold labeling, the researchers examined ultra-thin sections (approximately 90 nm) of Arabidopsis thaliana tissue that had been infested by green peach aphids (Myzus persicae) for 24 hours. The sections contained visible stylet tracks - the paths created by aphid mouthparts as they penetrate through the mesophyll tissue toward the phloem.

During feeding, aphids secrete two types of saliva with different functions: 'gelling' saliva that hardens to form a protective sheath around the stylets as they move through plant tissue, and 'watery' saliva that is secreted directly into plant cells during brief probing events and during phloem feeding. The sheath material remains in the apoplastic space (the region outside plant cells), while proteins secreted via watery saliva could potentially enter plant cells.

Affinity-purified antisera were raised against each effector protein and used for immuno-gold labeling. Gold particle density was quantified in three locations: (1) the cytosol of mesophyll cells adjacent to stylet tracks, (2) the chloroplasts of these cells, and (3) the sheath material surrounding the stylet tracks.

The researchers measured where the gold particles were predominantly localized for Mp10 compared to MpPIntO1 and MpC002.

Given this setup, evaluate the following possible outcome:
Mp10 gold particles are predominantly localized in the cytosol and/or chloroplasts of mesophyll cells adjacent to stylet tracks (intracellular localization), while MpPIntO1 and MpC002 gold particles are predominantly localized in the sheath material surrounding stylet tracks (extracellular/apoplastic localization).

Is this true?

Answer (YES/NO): YES